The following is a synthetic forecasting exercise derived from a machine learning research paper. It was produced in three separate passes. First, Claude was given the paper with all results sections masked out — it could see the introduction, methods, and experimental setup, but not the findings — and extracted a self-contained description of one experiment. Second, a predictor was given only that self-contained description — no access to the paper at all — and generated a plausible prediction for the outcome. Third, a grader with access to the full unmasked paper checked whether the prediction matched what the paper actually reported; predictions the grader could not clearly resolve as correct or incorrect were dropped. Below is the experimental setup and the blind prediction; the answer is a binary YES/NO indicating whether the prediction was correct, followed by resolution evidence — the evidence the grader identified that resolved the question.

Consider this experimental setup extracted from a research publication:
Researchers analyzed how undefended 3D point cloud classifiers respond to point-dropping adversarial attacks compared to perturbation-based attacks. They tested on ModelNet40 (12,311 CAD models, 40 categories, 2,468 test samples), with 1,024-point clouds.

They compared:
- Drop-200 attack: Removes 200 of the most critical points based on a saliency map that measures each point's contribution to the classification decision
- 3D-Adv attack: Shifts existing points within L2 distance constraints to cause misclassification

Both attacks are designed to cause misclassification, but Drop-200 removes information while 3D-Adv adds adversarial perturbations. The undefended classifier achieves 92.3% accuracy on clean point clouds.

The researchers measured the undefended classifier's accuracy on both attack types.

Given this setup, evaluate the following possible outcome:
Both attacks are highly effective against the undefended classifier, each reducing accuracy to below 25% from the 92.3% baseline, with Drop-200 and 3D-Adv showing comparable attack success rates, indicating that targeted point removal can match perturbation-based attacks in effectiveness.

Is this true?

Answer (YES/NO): NO